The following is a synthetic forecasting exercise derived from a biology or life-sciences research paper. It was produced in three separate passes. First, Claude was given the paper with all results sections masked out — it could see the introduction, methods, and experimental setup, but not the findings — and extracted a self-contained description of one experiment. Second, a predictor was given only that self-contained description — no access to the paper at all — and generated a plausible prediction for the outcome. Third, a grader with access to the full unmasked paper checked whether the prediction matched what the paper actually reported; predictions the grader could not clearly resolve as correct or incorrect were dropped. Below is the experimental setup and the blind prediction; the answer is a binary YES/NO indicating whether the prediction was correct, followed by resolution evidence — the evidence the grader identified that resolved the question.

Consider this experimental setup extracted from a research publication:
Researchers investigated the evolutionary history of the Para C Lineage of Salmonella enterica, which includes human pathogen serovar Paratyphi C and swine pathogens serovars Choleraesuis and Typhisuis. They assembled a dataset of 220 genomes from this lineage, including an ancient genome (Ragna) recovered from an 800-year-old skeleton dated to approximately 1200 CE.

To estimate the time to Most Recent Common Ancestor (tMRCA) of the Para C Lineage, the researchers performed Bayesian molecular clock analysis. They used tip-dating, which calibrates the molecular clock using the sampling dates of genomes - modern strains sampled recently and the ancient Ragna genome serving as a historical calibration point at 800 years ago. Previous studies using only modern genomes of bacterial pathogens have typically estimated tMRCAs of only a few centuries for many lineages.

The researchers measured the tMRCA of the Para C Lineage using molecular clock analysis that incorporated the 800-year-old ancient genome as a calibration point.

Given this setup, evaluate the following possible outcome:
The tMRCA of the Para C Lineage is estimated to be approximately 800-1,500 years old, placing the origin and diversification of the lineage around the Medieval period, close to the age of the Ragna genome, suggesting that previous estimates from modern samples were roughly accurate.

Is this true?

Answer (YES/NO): NO